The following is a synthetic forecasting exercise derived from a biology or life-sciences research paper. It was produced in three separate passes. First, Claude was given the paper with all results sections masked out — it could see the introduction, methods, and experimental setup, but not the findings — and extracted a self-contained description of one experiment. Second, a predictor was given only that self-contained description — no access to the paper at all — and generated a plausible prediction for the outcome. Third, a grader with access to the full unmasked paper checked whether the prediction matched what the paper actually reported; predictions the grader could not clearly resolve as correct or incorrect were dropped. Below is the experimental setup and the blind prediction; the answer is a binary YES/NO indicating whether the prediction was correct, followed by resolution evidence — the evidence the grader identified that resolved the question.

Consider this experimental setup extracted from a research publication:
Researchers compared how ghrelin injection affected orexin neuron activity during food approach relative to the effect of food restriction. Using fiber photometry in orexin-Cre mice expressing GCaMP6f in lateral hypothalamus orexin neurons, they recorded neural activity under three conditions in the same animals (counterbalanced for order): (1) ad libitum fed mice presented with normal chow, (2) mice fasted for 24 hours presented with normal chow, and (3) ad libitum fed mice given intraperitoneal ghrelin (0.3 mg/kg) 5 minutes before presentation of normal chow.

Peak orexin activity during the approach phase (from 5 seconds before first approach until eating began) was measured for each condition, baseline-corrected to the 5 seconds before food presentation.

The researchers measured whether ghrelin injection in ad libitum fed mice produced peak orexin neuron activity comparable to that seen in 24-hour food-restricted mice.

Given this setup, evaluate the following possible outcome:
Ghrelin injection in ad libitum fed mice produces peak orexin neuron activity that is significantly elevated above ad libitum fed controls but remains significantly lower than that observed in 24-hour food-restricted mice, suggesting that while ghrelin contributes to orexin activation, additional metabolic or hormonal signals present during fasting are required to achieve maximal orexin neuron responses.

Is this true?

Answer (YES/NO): NO